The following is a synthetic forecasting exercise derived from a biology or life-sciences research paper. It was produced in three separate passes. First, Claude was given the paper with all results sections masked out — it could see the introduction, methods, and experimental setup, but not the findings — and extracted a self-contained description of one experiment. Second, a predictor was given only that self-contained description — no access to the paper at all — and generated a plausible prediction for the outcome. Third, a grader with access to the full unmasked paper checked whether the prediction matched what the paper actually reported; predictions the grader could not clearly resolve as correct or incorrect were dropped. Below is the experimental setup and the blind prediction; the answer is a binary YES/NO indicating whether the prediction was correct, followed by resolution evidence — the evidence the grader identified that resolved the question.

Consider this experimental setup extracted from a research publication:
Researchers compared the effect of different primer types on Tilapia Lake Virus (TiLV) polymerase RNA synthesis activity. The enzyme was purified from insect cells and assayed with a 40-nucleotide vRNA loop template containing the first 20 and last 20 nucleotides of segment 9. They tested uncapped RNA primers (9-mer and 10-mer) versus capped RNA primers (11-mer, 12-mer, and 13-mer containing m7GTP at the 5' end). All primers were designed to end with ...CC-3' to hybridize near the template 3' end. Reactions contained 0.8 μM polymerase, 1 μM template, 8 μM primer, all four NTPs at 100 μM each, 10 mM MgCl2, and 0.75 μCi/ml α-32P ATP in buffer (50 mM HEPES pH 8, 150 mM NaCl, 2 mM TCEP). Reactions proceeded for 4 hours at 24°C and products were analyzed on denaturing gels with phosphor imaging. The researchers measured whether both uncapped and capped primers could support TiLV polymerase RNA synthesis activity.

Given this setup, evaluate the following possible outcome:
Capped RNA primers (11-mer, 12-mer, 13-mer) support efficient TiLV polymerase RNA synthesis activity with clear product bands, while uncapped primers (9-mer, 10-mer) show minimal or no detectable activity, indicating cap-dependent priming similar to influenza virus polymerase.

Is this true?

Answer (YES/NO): NO